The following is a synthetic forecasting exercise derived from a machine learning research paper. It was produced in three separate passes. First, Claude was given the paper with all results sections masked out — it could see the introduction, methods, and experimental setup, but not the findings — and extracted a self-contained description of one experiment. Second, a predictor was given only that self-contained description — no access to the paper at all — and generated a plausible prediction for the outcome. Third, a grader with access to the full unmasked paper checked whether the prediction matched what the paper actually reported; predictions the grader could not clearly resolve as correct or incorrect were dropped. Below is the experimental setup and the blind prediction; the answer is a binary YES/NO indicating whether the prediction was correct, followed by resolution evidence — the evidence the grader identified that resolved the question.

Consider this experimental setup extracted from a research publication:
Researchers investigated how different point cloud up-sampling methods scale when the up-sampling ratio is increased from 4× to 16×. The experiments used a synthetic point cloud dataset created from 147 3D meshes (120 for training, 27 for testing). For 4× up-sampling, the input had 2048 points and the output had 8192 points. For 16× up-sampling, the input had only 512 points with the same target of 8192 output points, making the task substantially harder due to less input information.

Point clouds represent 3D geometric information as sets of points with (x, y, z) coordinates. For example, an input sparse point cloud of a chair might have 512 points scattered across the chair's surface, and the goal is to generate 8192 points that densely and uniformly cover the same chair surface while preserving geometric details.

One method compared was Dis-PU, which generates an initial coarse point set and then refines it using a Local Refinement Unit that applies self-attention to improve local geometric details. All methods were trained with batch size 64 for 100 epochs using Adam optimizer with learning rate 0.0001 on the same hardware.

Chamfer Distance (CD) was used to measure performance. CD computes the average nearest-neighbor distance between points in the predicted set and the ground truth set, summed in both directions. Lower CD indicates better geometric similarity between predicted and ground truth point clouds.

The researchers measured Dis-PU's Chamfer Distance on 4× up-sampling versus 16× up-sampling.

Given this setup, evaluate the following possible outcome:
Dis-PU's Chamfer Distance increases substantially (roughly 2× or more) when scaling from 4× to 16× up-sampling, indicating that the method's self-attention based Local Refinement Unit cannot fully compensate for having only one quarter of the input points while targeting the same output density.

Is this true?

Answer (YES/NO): YES